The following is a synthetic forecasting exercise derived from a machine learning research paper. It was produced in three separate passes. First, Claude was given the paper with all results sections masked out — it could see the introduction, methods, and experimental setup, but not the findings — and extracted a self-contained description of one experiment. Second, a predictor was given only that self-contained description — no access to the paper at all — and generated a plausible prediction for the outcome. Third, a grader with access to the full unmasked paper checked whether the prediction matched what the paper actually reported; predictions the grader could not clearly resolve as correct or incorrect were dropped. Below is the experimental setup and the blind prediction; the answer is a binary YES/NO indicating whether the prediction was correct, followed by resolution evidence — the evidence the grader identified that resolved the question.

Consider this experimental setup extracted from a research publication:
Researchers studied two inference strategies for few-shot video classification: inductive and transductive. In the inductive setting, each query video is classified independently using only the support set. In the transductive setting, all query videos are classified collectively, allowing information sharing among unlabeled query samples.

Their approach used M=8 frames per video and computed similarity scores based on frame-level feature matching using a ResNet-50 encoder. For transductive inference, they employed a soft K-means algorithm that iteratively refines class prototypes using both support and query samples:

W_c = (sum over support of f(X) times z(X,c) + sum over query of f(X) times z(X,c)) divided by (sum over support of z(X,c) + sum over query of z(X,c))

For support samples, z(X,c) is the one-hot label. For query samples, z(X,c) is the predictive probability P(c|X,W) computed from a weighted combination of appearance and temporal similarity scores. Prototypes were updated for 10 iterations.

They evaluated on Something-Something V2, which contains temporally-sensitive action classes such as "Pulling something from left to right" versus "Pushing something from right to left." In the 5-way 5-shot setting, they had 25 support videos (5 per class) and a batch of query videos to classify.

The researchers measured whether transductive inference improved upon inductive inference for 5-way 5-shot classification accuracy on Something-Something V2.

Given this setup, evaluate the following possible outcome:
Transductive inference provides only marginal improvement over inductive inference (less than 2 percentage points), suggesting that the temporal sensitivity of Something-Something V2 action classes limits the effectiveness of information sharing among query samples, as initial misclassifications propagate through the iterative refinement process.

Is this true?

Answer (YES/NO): NO